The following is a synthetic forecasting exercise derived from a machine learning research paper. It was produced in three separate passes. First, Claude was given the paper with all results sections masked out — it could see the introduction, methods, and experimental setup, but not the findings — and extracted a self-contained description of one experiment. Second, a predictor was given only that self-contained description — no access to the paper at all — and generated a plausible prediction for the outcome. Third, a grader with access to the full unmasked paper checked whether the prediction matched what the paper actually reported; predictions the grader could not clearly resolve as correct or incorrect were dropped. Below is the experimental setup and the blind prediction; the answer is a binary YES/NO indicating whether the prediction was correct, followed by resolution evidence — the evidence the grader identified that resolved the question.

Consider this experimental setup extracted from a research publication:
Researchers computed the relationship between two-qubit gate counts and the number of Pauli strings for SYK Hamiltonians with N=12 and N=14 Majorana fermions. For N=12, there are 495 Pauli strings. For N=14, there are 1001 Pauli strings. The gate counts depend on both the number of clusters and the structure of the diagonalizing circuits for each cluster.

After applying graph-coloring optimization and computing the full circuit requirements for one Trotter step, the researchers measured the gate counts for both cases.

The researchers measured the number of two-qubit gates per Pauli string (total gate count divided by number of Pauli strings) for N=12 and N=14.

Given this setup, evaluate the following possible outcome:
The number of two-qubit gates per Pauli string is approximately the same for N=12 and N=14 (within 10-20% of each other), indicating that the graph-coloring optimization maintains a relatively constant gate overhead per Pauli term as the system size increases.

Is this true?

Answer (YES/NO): YES